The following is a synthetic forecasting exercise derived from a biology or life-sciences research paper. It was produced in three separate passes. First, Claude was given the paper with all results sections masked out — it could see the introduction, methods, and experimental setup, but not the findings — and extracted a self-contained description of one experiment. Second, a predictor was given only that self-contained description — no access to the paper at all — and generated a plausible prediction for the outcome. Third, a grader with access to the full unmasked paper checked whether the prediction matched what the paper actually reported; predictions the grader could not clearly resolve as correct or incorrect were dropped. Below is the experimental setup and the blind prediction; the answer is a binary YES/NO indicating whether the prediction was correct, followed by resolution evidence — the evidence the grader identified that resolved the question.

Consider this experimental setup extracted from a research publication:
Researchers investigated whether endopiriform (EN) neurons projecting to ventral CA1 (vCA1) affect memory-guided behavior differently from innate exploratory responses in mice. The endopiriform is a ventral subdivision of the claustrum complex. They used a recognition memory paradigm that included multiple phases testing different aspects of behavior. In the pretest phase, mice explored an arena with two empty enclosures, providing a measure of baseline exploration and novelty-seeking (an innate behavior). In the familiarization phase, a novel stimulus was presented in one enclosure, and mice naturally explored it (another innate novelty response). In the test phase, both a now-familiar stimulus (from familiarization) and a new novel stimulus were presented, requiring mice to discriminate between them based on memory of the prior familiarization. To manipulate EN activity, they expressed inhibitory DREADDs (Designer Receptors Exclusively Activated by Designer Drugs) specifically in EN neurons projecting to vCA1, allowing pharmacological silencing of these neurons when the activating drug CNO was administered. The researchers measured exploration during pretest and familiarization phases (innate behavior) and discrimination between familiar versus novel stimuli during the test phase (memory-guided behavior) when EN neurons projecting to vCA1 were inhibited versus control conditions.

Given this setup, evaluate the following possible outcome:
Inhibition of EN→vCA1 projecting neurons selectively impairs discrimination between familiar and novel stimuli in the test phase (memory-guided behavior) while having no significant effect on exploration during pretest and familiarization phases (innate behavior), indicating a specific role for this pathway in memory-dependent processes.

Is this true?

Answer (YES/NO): YES